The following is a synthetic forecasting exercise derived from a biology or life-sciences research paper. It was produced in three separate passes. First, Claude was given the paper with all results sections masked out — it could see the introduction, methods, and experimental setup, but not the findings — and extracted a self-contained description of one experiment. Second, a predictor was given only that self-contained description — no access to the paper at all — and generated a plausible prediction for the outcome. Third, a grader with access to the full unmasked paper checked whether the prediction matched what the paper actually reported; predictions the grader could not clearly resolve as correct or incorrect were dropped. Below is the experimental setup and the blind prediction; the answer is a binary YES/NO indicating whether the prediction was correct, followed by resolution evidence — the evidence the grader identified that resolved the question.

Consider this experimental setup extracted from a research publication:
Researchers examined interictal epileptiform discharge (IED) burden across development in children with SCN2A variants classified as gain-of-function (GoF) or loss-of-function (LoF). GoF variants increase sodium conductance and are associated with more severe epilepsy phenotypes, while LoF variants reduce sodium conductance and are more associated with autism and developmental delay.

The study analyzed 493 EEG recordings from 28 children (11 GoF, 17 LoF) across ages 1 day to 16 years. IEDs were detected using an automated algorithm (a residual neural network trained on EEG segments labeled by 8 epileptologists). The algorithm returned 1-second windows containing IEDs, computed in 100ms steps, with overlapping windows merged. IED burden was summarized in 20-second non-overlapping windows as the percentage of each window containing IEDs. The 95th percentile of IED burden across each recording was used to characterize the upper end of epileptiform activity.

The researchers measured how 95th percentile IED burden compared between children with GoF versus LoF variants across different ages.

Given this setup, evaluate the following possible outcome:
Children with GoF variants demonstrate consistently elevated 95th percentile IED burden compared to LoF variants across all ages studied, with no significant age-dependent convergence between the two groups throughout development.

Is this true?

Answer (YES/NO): NO